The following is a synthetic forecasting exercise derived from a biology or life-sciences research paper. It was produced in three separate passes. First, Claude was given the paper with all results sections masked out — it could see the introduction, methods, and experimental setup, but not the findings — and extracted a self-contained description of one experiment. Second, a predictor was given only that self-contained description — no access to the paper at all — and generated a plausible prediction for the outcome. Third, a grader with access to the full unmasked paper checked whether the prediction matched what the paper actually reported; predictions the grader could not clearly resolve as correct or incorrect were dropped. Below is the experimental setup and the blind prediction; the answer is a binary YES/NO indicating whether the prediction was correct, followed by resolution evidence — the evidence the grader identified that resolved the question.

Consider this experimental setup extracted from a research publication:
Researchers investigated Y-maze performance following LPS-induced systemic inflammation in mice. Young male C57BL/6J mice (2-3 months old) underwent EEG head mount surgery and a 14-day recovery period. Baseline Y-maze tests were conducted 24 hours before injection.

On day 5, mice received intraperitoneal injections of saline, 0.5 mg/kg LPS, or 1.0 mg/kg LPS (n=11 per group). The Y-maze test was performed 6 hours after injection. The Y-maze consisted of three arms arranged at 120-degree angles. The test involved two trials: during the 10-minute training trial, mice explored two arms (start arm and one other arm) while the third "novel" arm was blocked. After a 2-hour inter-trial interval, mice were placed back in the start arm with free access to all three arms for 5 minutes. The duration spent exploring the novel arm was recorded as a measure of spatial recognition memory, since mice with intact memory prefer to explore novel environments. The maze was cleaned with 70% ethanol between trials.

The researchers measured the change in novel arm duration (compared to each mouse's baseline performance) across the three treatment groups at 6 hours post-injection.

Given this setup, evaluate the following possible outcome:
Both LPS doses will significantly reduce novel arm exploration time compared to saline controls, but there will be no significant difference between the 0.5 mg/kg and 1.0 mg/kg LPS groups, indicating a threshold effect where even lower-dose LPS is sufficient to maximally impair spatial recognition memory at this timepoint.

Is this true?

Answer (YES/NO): NO